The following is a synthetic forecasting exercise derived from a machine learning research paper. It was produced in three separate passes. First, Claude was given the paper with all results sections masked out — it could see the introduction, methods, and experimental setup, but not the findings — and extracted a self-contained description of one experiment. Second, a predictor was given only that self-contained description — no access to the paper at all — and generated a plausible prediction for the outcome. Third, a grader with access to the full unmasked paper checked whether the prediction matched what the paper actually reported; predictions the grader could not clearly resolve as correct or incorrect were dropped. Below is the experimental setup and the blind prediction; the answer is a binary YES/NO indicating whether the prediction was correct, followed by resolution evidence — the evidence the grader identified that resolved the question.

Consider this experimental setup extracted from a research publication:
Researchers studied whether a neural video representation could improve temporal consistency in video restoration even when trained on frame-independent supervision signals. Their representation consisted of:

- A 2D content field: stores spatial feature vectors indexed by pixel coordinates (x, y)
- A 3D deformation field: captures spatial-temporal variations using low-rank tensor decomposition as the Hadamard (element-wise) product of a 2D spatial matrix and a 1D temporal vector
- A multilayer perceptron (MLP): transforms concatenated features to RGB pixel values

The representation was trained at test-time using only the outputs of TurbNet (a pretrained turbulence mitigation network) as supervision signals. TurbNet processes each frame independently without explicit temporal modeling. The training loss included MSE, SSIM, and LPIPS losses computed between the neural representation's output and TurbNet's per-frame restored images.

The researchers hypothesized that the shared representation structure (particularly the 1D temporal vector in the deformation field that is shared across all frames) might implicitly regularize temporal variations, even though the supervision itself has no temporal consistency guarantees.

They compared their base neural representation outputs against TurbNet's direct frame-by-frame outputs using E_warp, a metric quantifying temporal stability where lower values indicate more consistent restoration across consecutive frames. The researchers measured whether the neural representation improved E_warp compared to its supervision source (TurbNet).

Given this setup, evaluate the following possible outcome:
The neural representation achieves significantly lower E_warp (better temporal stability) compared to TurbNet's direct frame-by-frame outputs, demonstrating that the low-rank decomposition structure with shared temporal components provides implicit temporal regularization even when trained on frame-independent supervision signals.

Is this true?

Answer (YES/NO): YES